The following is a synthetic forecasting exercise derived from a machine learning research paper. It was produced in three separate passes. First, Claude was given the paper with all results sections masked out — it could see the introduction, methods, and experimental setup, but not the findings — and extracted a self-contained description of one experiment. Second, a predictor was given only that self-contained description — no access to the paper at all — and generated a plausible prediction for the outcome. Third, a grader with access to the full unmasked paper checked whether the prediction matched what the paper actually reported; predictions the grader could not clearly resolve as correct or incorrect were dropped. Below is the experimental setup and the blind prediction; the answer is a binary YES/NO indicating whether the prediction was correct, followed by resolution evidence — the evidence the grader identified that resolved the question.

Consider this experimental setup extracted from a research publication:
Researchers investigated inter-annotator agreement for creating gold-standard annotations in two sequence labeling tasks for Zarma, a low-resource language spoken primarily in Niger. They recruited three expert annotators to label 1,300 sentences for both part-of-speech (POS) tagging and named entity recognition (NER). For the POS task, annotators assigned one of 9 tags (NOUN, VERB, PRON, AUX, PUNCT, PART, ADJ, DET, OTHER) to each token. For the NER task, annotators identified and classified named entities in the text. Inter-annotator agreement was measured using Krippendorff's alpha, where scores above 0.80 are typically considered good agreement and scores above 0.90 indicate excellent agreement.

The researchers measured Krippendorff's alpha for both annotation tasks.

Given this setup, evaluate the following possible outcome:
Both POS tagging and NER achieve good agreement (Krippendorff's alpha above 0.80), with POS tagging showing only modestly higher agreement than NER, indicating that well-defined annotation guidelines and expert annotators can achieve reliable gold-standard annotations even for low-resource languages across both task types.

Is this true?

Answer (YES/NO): NO